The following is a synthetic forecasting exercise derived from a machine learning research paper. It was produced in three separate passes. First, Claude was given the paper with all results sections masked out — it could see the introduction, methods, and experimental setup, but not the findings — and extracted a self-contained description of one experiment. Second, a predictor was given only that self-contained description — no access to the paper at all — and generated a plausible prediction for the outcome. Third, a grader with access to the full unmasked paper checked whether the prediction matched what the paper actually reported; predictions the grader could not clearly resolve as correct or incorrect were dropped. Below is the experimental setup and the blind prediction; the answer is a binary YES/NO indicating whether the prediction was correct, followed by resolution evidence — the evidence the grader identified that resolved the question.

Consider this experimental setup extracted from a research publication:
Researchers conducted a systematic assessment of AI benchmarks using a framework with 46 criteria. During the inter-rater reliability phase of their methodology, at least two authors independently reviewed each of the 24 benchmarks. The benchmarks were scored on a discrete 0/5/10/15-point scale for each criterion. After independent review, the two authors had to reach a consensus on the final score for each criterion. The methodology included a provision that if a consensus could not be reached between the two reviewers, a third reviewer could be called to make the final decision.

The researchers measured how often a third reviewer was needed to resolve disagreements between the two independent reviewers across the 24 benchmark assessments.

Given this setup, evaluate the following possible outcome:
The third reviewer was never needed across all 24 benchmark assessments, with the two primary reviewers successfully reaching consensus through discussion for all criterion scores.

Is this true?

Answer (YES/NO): YES